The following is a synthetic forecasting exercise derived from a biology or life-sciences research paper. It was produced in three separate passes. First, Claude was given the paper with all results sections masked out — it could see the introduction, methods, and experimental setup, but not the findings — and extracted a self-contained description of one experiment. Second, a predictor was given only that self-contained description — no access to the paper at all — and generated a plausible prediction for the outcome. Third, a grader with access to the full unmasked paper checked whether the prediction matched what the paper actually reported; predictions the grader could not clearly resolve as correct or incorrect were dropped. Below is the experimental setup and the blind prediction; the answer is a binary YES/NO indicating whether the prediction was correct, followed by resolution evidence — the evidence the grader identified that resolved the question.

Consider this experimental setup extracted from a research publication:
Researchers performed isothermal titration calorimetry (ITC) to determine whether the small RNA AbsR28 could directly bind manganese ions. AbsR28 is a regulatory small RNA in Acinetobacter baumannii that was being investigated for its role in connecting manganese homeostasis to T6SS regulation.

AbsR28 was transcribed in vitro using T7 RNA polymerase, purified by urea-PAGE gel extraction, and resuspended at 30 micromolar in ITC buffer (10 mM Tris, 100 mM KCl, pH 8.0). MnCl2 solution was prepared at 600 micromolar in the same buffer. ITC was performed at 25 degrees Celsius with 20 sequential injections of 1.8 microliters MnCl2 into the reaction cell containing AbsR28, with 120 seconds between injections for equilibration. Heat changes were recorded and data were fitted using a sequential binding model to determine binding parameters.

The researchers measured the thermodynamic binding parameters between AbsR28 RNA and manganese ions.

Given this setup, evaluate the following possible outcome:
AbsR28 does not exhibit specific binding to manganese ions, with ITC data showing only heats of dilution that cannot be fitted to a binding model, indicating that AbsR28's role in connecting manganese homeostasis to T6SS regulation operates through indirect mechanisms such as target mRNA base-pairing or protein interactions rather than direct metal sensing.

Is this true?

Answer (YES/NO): NO